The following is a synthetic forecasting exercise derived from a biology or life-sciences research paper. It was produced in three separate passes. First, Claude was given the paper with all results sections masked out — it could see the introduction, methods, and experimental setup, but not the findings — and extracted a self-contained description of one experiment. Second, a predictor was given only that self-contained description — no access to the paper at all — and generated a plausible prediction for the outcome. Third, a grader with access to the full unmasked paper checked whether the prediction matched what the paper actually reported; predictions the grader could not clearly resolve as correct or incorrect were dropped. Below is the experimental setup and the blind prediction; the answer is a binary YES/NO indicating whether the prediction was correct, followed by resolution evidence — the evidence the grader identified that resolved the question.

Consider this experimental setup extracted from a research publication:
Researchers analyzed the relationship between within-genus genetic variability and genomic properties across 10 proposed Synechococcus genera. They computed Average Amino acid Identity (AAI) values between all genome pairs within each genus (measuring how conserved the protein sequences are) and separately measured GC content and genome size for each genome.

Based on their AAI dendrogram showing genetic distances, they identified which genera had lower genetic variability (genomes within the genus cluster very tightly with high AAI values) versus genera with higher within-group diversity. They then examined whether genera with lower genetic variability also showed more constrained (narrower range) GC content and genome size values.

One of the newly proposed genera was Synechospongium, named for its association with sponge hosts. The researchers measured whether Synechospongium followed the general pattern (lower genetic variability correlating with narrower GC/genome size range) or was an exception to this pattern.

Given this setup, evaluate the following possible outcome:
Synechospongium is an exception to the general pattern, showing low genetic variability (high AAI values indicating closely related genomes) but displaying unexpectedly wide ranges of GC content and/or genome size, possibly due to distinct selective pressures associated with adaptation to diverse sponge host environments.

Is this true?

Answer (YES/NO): YES